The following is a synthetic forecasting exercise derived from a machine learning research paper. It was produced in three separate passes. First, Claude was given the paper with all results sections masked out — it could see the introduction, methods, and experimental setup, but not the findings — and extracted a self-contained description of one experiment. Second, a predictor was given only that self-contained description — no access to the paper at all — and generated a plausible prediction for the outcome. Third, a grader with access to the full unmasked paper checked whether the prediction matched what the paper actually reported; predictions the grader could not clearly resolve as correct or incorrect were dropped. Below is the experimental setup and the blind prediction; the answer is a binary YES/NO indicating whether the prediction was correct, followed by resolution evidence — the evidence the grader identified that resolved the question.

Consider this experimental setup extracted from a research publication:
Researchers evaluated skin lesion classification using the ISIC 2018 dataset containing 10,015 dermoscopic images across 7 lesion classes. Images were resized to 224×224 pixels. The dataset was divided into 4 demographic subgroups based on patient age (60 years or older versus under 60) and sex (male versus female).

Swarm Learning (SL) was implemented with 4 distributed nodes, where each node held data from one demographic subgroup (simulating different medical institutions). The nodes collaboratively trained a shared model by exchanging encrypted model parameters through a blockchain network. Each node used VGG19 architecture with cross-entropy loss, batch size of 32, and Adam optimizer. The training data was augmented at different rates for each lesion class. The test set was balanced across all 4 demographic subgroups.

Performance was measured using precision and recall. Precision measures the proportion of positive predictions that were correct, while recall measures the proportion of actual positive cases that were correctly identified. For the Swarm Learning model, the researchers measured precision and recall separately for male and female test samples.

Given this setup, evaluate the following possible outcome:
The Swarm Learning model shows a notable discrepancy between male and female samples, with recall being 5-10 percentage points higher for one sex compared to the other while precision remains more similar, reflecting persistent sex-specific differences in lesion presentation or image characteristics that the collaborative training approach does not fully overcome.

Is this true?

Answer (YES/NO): NO